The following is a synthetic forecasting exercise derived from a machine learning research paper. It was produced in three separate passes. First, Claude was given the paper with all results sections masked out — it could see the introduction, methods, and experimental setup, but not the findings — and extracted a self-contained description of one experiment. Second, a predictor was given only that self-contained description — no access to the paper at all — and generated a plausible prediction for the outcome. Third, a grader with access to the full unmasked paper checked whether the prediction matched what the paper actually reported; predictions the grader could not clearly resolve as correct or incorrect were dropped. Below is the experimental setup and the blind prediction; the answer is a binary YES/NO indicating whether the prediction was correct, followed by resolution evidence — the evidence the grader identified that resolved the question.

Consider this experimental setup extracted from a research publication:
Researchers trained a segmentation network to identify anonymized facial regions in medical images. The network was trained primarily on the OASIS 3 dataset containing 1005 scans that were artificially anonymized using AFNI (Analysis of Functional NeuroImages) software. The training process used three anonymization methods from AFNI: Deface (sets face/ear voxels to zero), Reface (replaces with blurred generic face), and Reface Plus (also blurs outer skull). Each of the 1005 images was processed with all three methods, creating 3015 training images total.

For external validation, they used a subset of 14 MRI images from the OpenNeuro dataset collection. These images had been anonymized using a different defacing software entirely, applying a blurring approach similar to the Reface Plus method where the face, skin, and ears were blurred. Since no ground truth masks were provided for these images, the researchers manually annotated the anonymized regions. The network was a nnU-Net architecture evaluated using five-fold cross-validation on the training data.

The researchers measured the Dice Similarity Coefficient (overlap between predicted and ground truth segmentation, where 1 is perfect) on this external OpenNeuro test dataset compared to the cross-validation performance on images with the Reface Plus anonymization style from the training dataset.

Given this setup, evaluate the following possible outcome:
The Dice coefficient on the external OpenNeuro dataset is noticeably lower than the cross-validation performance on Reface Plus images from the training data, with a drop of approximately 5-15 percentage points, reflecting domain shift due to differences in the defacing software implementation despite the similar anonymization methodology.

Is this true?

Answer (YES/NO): NO